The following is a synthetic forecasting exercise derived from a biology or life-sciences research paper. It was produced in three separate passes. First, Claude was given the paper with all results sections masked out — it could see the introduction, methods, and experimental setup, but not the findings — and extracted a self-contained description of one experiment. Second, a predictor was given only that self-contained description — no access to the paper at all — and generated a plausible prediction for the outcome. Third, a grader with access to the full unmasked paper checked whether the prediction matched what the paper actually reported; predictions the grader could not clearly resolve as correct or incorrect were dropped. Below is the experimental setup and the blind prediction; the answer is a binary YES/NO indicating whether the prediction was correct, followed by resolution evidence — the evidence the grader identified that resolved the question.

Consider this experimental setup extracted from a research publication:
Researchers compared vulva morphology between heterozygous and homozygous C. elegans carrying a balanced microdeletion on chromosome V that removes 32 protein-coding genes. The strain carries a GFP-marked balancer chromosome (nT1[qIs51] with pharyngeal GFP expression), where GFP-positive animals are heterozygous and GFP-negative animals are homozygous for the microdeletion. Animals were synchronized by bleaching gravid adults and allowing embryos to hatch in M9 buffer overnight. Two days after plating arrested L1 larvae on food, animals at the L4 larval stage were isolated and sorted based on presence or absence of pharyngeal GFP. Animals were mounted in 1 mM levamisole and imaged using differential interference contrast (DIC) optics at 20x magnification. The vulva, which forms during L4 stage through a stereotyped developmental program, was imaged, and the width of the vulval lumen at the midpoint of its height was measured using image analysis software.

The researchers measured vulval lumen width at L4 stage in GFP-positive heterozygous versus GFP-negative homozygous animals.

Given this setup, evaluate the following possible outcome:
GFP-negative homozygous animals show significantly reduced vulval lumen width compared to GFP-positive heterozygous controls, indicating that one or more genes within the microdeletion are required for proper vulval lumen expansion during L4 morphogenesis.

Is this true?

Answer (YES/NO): YES